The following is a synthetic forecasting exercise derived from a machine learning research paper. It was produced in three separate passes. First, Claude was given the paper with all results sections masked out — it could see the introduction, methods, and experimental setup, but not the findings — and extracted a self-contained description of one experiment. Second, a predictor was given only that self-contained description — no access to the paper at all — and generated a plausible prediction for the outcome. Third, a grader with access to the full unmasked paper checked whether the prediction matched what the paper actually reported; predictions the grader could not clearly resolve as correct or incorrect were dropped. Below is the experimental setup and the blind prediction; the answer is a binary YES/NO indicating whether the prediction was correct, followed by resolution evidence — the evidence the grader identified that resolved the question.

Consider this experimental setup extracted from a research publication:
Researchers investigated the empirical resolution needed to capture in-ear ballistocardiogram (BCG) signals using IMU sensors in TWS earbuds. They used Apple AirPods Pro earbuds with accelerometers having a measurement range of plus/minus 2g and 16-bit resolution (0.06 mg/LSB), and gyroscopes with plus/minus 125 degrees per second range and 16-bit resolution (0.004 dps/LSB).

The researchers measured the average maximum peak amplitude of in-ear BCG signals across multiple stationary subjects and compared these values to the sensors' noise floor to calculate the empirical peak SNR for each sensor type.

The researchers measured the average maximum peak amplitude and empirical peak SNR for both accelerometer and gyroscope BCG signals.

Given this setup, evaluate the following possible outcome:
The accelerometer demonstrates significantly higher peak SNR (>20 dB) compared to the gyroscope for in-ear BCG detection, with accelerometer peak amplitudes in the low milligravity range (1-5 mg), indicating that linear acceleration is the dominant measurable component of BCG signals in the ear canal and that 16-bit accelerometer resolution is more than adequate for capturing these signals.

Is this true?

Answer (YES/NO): NO